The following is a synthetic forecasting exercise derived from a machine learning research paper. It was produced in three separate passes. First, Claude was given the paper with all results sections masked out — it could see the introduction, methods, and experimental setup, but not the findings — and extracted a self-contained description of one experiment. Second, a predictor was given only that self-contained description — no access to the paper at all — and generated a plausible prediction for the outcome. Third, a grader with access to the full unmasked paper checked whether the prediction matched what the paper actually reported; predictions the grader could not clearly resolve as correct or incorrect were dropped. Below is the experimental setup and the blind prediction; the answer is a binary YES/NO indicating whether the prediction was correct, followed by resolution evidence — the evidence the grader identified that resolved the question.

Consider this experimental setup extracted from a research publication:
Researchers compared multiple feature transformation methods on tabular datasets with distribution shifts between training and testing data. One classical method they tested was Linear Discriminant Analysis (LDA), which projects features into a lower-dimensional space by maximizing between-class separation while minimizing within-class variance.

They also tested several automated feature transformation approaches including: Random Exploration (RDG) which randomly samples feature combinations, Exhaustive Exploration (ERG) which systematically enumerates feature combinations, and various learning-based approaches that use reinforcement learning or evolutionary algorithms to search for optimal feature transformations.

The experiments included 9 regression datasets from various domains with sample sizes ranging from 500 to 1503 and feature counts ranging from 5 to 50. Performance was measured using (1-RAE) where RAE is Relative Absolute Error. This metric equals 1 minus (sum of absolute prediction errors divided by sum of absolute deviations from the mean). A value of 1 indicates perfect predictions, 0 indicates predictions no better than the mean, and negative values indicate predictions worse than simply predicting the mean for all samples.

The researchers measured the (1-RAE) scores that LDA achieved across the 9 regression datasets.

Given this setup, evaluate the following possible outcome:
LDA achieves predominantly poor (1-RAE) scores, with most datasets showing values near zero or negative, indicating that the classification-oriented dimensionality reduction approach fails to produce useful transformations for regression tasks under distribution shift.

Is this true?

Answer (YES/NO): YES